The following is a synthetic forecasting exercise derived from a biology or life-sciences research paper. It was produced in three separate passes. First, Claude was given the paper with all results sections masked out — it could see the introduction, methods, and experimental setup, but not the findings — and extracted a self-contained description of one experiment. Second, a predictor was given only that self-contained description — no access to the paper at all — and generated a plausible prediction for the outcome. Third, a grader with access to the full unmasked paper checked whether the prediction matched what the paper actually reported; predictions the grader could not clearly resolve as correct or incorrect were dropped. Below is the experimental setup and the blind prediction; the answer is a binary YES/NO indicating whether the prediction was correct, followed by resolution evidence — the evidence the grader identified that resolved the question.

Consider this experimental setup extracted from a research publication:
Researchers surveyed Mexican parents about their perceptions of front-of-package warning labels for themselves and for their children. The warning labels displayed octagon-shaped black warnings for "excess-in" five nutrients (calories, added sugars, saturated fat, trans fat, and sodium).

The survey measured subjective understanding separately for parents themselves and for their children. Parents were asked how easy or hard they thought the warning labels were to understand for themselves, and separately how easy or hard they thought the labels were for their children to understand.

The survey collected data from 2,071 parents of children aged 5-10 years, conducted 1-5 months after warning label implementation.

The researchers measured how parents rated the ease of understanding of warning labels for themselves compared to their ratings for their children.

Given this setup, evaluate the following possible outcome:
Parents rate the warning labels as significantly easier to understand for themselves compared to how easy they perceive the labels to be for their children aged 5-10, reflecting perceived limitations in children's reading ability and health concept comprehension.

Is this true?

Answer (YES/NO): YES